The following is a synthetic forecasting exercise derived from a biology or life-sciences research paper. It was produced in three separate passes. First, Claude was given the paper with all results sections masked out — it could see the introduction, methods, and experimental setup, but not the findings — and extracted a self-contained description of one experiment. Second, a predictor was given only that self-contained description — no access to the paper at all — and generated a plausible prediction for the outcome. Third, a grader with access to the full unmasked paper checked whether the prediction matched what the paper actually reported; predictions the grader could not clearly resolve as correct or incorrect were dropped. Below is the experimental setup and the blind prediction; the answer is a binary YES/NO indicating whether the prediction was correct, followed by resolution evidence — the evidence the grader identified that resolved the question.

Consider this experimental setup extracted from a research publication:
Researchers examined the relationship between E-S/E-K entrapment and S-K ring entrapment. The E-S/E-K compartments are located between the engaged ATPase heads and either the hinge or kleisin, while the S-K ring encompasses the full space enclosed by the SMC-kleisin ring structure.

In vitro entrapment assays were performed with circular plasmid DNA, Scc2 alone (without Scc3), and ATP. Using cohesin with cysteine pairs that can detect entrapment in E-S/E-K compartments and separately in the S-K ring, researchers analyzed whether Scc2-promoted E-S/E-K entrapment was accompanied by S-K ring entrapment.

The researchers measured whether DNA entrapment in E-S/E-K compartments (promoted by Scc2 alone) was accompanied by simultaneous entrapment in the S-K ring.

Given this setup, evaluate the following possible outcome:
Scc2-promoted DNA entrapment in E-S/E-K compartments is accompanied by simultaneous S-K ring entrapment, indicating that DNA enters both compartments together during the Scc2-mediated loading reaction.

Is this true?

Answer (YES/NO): NO